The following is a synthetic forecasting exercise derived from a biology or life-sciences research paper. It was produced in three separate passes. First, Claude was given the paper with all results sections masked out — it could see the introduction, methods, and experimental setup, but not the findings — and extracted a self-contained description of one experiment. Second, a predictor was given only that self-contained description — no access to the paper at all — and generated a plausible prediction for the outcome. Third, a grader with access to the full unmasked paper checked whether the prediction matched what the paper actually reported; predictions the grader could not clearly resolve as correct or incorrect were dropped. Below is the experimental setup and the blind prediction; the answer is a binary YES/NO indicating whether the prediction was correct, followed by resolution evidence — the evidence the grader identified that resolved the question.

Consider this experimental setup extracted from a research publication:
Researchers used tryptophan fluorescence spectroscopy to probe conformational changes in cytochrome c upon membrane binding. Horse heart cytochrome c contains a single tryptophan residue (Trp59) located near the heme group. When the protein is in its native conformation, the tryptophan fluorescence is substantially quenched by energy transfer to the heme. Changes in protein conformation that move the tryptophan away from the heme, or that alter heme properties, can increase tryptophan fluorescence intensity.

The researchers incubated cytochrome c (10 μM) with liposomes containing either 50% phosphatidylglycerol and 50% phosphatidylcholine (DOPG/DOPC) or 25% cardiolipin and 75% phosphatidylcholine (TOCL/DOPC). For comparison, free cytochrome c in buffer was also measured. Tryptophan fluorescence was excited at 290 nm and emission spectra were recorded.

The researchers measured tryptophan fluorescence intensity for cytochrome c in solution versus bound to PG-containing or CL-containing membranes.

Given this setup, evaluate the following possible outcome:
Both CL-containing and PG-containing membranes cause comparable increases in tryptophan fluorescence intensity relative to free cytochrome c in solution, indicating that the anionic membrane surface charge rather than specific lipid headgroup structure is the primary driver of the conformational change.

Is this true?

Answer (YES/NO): NO